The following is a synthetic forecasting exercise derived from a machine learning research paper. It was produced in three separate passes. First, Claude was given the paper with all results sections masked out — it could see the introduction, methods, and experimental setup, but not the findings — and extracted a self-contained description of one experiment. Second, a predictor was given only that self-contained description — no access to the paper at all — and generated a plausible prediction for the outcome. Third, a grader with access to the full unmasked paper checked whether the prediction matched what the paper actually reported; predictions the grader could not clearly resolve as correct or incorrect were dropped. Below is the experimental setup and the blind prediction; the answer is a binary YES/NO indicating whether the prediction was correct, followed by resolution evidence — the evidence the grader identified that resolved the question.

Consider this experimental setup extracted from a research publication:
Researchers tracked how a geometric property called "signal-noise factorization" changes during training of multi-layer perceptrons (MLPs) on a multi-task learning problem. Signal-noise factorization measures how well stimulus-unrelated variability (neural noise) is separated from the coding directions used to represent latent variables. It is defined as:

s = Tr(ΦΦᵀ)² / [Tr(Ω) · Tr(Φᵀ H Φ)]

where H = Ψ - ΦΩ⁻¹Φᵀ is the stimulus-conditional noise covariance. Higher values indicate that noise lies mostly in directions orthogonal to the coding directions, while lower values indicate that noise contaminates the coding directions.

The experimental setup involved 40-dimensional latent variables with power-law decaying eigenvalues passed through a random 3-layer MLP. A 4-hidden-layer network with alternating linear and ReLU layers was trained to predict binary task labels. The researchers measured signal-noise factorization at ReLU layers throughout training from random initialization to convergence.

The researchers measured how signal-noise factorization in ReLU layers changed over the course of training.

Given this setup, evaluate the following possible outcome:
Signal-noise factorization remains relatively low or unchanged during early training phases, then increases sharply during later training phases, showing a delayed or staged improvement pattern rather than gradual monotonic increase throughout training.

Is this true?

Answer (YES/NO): NO